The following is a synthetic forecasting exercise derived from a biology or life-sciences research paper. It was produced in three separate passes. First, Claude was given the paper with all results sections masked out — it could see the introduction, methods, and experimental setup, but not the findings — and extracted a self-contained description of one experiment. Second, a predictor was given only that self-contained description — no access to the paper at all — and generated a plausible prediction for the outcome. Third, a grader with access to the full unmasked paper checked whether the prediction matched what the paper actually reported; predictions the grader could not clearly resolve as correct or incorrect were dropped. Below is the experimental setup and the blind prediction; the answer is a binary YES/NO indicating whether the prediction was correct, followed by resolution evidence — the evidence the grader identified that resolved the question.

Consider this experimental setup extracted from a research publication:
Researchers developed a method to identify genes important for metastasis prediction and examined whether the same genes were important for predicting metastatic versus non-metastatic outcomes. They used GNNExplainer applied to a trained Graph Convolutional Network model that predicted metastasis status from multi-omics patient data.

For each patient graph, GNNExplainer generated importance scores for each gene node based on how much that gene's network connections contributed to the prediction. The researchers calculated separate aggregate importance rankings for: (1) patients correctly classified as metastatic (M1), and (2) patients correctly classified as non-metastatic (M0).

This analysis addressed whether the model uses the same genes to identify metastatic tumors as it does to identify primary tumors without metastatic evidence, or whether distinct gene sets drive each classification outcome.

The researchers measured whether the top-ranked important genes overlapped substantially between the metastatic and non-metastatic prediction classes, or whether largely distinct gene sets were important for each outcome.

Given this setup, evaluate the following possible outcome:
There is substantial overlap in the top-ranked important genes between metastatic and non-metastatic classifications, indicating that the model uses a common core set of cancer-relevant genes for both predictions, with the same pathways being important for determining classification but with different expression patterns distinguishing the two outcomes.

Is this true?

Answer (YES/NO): NO